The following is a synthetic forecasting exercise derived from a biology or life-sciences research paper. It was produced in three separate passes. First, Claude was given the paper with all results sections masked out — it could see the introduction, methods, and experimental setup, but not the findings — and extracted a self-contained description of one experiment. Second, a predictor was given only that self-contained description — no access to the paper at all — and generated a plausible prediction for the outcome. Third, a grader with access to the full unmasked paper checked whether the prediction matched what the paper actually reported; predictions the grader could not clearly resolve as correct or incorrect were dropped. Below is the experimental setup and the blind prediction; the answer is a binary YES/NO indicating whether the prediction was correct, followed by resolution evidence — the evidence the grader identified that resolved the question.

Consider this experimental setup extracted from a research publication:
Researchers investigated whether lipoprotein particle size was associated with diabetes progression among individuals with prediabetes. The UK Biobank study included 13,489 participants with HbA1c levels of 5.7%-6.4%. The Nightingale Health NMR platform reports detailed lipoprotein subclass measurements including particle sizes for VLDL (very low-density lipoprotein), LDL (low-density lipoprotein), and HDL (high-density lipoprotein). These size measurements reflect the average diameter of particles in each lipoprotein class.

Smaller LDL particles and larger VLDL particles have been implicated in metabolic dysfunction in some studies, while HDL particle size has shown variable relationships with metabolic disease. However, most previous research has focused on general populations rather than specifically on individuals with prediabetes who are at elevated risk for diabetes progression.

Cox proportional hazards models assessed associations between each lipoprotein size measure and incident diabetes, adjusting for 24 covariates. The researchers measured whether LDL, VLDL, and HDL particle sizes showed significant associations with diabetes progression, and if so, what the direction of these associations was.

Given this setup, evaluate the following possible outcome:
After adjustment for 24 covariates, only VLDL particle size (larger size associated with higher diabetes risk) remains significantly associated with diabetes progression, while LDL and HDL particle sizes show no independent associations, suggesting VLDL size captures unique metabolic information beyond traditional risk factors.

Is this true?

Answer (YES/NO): NO